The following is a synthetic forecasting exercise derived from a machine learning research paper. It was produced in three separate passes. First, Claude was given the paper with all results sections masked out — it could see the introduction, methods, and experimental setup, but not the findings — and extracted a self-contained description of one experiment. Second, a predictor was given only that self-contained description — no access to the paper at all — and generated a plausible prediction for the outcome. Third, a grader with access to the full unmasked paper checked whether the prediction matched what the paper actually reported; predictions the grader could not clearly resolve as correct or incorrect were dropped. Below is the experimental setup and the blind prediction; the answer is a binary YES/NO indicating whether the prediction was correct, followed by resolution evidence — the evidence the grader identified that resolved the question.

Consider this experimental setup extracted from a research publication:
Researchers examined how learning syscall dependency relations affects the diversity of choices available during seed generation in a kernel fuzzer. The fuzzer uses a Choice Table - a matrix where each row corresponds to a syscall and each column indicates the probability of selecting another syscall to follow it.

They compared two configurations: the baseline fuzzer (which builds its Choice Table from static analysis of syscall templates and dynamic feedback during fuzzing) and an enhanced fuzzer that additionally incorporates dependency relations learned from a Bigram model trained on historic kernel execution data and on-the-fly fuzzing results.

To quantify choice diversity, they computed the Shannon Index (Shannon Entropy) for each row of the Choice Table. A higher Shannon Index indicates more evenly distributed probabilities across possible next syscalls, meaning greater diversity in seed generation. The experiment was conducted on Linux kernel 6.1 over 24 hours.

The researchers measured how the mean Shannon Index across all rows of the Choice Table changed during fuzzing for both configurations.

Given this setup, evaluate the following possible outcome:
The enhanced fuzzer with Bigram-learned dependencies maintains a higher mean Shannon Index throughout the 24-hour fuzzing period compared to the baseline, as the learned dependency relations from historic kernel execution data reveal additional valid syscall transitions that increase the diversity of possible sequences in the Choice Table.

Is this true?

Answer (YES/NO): YES